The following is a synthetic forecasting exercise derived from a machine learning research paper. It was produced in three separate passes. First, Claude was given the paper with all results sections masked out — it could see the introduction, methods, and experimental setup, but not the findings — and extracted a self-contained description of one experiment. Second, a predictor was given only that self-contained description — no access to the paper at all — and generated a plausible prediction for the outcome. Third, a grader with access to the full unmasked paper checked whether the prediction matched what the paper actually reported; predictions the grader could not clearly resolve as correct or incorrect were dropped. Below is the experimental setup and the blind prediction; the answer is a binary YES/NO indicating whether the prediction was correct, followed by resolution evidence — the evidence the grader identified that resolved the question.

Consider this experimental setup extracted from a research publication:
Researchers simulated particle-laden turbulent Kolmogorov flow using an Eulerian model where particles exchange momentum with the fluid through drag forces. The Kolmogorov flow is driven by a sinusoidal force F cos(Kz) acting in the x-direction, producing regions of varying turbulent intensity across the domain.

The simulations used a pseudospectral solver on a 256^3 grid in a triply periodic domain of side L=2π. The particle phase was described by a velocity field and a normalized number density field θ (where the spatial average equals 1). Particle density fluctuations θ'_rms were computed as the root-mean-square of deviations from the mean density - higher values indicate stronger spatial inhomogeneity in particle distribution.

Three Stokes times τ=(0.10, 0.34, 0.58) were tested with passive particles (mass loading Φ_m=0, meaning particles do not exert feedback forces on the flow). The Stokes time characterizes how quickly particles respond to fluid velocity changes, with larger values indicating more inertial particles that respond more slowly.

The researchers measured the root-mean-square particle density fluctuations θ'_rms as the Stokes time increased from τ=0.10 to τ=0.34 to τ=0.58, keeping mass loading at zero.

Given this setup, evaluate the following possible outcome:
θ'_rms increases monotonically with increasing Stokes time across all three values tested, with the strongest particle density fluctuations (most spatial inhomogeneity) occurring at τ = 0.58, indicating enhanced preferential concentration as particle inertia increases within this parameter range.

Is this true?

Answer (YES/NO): YES